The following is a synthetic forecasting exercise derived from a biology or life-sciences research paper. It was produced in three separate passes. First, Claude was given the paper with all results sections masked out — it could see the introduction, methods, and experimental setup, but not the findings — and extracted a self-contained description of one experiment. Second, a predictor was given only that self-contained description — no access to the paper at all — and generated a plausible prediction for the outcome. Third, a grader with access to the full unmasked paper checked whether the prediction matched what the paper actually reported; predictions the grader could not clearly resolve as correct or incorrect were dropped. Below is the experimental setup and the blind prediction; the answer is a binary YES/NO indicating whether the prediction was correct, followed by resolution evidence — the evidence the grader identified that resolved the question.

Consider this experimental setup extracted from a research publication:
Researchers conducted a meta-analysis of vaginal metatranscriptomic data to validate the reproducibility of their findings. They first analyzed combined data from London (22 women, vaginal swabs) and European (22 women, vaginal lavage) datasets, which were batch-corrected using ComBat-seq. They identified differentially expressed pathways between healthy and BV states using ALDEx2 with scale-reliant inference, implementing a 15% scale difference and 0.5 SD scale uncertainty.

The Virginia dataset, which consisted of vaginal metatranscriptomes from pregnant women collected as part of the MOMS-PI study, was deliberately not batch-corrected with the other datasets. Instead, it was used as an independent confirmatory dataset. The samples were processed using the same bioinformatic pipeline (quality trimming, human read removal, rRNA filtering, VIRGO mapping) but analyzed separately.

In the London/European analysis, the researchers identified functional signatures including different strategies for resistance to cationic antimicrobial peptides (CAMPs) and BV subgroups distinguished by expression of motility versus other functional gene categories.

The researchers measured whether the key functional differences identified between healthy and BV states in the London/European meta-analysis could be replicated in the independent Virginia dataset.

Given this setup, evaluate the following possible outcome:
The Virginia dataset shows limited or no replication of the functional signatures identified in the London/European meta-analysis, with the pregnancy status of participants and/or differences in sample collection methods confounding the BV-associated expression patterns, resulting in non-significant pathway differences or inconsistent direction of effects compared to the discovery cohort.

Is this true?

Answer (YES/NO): NO